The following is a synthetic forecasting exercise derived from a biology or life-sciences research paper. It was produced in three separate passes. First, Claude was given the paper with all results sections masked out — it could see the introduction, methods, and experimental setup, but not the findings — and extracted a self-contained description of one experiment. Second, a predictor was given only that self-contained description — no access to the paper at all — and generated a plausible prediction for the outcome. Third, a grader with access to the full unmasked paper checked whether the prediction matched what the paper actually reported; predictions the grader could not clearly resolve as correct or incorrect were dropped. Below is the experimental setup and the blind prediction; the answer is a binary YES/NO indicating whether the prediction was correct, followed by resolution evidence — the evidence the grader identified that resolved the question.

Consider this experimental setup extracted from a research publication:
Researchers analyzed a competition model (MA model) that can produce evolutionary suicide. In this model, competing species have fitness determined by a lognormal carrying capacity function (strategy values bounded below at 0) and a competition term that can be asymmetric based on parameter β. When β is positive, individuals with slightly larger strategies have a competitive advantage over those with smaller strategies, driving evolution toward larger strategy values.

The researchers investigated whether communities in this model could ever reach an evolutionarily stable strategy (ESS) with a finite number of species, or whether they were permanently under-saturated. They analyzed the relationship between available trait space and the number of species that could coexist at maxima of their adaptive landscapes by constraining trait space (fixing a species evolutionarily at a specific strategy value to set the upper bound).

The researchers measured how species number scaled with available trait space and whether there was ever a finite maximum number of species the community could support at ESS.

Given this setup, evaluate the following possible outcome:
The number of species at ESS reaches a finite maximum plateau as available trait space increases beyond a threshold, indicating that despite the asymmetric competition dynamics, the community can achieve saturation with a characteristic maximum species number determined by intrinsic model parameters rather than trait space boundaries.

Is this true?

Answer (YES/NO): NO